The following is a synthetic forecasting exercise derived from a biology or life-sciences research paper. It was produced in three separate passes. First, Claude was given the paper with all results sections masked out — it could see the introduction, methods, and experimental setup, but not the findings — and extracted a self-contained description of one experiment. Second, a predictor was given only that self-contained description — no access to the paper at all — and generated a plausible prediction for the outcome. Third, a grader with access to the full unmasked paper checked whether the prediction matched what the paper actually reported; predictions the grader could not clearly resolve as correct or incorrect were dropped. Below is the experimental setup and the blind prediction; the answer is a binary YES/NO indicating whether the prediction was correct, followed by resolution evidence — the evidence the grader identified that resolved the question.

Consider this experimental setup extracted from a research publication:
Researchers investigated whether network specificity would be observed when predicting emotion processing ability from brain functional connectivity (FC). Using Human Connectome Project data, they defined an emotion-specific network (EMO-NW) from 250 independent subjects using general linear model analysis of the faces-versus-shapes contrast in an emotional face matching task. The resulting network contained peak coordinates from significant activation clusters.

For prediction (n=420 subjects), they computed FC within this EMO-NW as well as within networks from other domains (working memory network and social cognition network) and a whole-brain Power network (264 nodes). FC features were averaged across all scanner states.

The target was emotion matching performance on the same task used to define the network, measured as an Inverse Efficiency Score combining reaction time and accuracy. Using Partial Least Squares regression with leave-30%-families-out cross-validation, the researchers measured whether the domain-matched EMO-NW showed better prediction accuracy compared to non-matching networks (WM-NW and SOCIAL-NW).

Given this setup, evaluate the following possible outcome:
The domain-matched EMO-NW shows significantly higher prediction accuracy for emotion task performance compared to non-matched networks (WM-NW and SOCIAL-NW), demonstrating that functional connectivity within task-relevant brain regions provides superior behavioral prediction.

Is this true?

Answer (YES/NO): NO